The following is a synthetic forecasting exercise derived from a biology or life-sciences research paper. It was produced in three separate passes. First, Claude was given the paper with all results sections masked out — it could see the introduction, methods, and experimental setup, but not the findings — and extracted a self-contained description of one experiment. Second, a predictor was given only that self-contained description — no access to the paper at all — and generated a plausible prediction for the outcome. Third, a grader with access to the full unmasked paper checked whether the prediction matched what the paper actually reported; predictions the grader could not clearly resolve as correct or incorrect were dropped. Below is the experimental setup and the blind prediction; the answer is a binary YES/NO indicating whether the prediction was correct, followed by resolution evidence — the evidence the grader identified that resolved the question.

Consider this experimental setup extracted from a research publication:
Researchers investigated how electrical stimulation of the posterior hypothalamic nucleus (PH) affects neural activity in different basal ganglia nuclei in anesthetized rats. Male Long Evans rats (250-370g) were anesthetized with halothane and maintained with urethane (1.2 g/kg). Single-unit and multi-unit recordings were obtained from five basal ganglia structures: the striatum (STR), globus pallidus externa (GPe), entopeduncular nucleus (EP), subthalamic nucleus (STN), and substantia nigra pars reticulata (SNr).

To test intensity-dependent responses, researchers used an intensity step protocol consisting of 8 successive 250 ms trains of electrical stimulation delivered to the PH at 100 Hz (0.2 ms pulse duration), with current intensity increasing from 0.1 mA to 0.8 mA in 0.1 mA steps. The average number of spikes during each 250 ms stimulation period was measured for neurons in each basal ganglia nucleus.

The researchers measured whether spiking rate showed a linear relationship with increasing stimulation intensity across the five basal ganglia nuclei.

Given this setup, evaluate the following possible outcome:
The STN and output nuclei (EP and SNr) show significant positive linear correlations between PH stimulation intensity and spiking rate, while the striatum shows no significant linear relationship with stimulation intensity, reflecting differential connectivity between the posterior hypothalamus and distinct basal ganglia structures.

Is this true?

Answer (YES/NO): NO